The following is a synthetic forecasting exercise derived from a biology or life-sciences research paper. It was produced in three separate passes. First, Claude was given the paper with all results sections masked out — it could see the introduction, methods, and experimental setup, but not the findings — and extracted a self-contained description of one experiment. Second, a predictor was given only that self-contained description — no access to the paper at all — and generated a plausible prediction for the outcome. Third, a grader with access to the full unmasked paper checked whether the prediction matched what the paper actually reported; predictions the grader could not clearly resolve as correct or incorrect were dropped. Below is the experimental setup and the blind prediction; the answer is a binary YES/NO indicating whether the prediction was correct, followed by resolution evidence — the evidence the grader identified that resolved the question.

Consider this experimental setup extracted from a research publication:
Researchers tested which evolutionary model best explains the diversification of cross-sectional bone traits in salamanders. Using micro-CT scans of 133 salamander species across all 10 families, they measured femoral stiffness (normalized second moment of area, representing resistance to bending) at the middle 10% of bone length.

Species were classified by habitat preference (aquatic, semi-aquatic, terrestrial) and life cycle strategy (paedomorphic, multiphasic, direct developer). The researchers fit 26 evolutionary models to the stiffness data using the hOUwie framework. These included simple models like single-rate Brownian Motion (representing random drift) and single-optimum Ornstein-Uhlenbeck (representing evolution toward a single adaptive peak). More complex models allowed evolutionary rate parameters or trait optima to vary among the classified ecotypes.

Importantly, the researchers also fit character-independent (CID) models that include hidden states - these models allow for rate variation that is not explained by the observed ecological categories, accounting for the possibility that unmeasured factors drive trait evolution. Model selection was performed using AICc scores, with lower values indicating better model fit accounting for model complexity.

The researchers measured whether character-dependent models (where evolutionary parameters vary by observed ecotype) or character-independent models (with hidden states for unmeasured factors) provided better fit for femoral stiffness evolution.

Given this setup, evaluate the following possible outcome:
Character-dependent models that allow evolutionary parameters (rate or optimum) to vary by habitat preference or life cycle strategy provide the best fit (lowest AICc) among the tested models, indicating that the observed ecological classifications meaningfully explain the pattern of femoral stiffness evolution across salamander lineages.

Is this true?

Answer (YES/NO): YES